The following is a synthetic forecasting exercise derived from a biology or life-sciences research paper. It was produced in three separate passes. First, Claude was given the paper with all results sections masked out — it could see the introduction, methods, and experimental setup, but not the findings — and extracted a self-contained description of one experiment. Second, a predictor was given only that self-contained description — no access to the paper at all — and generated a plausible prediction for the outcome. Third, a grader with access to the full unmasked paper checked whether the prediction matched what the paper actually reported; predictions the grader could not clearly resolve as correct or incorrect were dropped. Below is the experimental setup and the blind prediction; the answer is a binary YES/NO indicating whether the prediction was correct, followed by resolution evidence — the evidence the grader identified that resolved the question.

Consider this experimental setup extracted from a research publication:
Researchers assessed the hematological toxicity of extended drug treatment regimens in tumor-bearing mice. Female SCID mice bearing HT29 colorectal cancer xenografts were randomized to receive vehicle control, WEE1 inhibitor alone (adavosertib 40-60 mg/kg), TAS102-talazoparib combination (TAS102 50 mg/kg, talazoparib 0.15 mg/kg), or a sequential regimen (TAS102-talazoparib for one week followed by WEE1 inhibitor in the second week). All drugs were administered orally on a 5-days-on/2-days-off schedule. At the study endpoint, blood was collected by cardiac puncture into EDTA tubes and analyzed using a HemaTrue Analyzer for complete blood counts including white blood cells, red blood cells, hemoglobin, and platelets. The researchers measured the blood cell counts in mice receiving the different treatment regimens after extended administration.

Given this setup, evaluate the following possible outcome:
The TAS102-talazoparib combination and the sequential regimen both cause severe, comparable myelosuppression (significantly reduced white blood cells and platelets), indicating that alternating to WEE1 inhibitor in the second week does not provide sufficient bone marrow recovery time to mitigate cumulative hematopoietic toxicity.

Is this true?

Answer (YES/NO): NO